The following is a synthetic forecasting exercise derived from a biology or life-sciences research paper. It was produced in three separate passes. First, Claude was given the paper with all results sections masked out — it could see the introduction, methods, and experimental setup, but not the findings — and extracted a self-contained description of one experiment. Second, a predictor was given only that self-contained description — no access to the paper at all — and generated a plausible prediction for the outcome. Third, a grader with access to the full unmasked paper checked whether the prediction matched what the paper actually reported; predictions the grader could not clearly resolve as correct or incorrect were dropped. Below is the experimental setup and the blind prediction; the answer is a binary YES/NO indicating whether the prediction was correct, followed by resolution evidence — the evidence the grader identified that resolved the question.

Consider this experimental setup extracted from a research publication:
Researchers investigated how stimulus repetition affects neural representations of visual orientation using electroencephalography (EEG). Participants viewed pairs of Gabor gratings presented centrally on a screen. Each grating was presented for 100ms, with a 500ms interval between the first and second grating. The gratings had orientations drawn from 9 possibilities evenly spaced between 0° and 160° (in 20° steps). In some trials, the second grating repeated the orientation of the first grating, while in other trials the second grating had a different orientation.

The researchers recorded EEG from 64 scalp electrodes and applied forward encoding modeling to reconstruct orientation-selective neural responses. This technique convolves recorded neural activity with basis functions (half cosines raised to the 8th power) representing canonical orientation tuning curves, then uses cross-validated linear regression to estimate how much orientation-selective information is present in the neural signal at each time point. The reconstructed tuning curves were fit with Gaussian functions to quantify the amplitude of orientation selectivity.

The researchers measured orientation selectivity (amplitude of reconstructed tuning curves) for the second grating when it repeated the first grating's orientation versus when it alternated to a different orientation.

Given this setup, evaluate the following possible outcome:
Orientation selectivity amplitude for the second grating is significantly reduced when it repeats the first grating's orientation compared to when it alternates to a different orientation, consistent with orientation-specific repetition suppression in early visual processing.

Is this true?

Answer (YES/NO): NO